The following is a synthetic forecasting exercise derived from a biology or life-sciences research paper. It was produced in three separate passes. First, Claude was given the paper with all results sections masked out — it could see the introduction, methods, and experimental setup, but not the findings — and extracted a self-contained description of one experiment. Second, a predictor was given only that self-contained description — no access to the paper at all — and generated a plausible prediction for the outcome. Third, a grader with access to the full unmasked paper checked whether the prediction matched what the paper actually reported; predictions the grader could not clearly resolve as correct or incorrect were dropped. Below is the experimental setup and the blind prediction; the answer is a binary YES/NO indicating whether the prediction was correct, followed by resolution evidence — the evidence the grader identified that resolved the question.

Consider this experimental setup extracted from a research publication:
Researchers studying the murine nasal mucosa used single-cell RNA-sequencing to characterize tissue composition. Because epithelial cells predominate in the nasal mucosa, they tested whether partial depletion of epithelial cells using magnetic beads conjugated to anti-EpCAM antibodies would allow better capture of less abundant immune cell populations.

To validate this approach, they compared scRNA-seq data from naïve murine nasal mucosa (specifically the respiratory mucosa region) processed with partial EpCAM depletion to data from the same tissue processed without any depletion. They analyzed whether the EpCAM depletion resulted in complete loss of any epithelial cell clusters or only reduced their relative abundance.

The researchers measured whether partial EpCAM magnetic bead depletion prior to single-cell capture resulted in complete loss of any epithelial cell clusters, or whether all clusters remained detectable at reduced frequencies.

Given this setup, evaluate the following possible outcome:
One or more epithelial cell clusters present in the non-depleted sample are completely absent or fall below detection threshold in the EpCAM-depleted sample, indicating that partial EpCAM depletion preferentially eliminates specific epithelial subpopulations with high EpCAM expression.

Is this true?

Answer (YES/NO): NO